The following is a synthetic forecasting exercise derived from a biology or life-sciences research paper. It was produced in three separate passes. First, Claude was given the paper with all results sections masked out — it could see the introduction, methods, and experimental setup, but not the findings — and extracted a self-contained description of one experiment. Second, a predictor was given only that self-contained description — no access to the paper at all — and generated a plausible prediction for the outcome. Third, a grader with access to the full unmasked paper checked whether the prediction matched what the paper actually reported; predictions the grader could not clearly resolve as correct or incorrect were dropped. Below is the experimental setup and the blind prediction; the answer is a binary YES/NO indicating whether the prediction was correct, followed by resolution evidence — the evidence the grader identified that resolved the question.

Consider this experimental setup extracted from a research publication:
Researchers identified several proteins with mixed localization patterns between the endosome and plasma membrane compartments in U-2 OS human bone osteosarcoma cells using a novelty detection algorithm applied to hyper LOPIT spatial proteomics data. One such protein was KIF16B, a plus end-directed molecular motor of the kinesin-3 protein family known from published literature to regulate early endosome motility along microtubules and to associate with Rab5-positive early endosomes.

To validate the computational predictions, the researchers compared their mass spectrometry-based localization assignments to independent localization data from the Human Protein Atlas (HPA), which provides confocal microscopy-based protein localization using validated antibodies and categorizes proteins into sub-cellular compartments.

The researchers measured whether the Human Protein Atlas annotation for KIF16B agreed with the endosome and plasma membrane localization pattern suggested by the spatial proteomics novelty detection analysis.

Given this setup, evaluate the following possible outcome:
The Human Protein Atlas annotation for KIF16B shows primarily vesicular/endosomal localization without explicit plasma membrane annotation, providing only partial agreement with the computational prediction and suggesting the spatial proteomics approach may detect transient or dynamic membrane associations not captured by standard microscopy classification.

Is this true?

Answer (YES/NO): NO